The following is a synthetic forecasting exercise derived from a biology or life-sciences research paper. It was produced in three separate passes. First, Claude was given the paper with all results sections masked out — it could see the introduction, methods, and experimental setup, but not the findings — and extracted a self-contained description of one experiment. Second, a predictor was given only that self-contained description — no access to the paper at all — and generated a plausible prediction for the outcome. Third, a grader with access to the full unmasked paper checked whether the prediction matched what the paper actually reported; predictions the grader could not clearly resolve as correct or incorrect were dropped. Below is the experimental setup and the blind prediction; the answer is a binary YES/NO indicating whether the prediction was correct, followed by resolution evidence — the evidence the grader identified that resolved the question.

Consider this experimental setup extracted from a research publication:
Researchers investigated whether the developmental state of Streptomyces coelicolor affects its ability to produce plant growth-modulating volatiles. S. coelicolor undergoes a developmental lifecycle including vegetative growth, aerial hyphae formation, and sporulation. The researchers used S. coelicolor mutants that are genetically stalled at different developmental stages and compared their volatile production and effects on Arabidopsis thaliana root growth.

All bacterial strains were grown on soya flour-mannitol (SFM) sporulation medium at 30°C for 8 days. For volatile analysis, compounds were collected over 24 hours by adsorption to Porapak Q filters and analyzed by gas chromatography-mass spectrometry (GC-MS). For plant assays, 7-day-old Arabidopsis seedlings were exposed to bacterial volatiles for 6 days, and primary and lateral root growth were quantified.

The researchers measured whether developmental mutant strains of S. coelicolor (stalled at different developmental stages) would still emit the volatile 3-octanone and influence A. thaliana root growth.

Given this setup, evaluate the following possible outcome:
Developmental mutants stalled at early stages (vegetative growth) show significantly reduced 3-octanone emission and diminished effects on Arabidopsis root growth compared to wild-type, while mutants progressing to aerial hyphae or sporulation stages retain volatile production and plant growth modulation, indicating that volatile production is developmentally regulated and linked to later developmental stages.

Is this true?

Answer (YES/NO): NO